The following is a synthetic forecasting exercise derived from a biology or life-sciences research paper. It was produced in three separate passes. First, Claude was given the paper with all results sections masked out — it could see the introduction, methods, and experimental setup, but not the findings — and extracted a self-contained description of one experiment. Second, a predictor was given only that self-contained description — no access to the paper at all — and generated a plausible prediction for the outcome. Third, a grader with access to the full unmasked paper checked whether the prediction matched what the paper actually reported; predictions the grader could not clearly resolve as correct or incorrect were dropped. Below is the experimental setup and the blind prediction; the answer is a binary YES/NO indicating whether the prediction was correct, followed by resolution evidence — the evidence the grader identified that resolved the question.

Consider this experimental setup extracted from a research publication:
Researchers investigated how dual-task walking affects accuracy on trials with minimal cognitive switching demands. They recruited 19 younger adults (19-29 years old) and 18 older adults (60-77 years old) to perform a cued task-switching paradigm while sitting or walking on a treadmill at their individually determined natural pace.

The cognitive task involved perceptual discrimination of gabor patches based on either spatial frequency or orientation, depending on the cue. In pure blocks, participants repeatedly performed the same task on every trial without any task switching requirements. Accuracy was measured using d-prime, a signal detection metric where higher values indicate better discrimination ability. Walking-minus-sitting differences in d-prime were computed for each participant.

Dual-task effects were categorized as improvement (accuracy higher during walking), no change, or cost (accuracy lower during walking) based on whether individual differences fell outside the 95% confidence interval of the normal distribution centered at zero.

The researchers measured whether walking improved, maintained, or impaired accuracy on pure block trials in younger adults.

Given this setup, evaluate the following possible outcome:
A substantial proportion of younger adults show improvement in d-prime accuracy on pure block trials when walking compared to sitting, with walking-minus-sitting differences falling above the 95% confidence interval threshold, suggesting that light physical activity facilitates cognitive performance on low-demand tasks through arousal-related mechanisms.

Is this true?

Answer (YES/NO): YES